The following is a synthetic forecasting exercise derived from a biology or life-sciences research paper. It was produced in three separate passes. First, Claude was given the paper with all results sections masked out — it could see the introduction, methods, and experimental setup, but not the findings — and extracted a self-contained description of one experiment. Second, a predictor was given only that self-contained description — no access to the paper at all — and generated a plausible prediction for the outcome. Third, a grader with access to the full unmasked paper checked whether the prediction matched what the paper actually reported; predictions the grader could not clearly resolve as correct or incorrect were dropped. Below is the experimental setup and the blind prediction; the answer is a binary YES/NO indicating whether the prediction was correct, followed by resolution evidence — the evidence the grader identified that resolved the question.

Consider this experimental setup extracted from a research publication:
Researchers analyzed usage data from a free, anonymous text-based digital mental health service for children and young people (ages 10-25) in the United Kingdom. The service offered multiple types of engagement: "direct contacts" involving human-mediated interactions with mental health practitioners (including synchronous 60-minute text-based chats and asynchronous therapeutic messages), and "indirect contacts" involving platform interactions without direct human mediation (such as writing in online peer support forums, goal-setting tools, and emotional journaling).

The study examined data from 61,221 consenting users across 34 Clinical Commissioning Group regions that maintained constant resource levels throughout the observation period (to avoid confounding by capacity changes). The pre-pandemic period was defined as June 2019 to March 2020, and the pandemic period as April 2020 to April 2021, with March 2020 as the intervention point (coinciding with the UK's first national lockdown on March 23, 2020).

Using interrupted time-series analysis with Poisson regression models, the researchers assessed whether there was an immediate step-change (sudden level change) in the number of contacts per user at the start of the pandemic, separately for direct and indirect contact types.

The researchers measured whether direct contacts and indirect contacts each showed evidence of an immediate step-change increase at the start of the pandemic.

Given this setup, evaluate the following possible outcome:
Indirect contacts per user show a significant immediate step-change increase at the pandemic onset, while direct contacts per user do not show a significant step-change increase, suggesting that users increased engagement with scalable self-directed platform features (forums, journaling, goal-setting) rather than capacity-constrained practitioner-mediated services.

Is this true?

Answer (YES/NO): NO